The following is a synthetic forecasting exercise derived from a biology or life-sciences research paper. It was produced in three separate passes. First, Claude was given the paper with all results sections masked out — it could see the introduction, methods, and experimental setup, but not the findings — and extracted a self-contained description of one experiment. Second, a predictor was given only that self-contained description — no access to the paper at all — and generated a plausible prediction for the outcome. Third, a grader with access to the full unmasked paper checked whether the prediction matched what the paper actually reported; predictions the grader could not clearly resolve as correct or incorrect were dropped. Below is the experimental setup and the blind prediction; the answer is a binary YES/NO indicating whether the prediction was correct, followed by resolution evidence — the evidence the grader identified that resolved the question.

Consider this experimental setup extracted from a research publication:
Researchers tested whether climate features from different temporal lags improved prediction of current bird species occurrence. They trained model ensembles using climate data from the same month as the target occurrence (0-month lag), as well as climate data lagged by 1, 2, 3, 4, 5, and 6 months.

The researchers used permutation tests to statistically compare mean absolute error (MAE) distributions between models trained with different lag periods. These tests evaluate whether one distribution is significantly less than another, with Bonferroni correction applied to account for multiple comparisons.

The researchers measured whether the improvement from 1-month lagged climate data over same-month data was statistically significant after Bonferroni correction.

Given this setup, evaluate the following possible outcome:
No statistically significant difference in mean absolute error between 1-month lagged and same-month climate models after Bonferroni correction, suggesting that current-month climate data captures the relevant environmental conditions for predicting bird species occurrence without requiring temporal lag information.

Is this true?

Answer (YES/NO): YES